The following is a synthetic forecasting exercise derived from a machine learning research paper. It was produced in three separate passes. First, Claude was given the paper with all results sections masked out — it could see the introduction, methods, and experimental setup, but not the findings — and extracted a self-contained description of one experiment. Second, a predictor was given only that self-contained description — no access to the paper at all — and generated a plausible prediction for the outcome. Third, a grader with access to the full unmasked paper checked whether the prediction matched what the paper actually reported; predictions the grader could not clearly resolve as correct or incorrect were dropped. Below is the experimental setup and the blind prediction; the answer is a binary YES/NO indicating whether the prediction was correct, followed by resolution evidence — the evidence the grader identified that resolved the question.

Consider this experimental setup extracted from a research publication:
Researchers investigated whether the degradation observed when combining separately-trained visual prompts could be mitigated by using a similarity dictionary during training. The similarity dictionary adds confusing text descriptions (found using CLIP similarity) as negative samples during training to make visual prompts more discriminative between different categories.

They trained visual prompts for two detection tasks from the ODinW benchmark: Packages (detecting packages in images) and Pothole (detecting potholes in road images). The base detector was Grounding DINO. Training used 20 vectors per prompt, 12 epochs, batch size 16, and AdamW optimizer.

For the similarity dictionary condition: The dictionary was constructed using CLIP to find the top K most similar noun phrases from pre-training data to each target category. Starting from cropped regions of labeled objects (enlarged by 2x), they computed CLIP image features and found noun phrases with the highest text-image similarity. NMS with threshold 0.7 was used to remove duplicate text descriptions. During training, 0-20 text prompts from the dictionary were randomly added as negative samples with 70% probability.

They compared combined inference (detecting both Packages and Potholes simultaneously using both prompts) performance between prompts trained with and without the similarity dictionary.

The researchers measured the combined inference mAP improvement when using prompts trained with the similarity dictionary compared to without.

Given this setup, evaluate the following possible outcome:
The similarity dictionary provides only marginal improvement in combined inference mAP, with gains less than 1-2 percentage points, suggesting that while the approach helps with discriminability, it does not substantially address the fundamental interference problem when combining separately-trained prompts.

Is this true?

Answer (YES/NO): NO